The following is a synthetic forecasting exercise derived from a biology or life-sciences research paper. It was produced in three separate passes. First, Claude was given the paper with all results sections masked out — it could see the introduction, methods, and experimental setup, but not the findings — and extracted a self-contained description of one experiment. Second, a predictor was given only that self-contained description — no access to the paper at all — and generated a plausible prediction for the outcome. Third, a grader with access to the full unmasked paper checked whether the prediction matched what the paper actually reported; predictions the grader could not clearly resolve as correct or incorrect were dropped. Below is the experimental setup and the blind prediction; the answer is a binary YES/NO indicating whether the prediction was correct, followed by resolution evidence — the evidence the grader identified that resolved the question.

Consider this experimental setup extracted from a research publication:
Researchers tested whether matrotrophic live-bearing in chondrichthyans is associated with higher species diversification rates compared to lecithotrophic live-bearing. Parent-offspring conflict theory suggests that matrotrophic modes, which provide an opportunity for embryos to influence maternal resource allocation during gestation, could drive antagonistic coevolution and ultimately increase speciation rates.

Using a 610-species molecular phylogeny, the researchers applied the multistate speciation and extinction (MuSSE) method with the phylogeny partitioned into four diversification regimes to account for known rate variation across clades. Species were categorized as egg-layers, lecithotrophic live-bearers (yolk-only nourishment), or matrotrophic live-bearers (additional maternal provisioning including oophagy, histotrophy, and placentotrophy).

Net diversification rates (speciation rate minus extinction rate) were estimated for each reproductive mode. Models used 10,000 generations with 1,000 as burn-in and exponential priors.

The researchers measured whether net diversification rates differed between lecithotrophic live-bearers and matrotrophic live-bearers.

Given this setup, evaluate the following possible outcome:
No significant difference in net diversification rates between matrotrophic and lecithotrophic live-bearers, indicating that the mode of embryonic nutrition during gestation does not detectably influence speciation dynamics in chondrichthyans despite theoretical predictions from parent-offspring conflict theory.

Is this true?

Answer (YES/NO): NO